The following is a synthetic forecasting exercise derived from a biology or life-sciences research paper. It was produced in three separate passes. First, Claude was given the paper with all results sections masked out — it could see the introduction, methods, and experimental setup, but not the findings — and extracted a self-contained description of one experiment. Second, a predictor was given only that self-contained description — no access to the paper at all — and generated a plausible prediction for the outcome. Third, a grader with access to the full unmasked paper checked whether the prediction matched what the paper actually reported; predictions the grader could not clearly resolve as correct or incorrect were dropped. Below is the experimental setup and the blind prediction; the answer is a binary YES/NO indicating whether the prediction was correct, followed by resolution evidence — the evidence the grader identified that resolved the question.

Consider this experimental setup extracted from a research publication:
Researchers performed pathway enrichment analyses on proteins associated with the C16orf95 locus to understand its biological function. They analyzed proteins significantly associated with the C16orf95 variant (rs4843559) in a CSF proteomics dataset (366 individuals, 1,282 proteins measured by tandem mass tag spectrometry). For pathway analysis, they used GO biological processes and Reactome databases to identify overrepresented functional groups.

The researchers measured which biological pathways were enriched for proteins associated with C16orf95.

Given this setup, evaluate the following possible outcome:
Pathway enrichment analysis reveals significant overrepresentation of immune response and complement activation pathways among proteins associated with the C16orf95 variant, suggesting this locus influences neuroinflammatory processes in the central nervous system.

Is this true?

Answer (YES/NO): NO